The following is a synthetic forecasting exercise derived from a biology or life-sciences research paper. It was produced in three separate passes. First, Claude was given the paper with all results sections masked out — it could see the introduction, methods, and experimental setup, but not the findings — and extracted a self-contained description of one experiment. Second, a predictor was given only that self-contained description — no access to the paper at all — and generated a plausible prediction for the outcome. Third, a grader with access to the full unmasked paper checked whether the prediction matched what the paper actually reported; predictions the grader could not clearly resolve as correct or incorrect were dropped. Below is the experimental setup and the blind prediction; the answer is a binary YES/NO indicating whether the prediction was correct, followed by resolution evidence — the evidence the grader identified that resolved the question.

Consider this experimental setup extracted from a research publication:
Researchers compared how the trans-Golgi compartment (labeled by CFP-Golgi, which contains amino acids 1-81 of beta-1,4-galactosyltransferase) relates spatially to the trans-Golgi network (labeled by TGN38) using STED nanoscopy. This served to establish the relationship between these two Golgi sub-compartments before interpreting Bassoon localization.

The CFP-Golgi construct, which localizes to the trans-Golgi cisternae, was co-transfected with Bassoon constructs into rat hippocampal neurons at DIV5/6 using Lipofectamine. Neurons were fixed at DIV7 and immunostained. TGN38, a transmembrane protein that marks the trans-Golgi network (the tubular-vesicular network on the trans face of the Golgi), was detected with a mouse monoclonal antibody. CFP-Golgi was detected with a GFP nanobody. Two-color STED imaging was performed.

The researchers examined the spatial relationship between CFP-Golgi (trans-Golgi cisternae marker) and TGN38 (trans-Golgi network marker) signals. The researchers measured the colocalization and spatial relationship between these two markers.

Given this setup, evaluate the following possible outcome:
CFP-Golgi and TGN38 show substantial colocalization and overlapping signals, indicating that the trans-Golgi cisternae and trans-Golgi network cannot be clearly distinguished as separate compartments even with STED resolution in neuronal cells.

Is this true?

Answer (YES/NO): NO